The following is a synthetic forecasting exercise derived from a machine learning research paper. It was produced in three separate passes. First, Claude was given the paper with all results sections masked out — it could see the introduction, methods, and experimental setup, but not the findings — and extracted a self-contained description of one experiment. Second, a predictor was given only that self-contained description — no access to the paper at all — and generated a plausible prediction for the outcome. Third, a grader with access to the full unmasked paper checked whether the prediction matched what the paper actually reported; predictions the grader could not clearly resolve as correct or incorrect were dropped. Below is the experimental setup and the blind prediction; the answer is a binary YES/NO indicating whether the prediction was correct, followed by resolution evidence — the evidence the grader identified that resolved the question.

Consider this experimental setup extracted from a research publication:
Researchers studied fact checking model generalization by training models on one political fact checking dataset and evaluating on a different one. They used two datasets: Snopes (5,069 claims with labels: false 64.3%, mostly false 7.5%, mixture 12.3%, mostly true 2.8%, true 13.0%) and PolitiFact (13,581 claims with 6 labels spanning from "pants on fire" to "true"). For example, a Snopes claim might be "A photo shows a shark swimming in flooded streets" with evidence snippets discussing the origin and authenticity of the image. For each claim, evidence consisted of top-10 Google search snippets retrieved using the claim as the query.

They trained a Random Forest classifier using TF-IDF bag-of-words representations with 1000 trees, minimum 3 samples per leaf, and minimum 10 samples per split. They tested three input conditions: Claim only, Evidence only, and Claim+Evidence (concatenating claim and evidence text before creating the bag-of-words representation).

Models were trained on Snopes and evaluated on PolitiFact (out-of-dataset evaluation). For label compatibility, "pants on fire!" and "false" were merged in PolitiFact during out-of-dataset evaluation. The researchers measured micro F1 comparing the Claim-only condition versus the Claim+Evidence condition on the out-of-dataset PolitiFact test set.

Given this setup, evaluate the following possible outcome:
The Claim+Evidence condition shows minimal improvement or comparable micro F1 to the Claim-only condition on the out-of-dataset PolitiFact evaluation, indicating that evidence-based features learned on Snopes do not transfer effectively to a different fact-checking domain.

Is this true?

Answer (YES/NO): NO